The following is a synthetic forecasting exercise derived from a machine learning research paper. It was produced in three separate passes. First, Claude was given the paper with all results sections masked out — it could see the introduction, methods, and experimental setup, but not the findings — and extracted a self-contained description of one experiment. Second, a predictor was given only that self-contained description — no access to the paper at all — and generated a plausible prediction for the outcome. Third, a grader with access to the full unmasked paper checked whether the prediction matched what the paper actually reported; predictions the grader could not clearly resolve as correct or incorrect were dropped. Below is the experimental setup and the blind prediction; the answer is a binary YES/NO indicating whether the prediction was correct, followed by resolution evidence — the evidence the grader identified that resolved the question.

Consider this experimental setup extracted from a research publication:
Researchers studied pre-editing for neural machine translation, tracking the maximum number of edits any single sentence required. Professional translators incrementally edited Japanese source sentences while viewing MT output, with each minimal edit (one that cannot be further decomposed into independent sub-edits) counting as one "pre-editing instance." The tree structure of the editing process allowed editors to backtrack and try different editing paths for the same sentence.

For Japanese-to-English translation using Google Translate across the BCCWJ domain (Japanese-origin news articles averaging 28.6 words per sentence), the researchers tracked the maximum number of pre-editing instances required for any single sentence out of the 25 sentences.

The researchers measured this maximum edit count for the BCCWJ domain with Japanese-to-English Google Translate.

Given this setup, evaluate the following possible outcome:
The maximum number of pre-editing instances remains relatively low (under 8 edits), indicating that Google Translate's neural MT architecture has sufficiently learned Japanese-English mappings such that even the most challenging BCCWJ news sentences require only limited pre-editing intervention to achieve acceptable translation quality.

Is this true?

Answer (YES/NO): NO